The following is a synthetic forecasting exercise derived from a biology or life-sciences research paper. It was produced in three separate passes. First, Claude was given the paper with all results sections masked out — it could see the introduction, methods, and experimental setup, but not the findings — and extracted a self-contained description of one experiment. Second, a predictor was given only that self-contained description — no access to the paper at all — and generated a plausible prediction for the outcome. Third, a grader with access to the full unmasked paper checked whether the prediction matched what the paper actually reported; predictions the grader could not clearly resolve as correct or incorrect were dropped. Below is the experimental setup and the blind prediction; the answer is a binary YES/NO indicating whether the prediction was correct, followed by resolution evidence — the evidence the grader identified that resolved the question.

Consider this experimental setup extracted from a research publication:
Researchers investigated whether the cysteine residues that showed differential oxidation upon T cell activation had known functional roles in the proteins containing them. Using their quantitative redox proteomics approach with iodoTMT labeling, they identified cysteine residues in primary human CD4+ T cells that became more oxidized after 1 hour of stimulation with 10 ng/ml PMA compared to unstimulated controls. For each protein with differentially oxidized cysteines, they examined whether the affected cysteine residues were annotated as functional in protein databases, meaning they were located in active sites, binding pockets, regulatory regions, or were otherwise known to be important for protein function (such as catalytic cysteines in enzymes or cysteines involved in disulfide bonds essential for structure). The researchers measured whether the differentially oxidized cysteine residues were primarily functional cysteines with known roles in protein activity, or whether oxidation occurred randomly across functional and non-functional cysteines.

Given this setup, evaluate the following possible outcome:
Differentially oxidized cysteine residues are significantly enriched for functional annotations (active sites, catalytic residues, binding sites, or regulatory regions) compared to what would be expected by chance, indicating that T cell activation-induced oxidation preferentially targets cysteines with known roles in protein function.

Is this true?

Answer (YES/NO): YES